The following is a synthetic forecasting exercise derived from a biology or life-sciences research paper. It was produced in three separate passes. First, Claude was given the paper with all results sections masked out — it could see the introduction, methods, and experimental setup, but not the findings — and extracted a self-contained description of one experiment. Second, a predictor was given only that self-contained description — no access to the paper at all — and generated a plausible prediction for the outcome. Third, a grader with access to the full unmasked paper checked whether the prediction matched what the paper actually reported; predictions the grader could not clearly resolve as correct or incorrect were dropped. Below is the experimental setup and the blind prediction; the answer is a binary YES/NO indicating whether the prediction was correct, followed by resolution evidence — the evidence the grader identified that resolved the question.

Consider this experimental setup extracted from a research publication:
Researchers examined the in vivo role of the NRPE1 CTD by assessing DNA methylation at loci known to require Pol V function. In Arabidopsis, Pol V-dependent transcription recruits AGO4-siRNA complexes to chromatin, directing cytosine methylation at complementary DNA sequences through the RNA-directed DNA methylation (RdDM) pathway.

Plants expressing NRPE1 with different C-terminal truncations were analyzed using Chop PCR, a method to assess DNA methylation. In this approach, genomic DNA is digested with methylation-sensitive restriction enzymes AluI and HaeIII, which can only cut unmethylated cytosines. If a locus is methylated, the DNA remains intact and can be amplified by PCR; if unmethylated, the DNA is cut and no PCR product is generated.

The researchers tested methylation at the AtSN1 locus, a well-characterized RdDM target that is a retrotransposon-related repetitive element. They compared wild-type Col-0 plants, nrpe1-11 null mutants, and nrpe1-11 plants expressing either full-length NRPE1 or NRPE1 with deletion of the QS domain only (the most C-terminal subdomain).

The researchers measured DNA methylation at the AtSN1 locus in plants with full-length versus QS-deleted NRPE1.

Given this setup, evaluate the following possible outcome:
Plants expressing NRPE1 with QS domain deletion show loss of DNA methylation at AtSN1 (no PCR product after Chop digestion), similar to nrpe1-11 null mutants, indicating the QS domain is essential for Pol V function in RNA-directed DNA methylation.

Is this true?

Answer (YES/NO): NO